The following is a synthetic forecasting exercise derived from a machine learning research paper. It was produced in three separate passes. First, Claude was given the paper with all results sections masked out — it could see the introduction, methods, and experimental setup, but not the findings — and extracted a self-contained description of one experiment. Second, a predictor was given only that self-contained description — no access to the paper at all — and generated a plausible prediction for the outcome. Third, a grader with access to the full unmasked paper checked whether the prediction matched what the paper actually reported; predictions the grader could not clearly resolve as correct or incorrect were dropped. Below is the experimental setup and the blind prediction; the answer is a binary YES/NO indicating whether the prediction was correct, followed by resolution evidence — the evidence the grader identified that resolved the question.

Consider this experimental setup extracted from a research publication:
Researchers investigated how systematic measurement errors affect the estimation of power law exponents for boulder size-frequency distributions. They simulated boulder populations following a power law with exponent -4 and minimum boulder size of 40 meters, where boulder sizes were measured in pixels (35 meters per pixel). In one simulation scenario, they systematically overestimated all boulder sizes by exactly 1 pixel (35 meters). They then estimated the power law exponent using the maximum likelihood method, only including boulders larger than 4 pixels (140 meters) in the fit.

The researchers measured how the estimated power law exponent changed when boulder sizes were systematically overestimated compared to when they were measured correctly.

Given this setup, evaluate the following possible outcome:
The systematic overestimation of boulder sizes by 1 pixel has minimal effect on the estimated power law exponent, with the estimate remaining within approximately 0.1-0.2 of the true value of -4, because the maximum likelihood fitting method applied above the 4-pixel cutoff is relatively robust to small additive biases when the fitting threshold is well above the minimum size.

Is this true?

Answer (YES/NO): NO